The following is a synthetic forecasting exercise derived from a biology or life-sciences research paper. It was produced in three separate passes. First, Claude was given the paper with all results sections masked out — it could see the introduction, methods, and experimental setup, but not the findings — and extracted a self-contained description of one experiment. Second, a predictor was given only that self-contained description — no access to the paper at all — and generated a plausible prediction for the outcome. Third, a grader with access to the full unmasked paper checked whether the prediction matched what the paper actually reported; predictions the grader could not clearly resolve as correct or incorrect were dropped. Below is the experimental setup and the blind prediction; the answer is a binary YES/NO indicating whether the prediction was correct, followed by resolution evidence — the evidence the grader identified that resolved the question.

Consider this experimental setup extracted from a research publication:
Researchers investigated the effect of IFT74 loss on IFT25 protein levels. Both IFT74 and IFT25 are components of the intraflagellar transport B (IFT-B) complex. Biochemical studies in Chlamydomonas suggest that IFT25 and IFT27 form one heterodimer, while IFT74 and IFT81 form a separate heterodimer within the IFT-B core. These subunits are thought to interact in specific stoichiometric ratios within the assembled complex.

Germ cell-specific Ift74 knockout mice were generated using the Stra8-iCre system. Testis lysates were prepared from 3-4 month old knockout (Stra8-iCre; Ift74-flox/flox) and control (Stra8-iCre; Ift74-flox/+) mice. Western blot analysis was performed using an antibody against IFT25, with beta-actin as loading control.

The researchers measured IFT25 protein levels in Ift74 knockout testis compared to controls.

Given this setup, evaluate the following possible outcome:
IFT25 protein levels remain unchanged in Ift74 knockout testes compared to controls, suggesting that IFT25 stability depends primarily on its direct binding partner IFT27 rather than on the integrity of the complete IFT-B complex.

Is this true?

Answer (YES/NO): YES